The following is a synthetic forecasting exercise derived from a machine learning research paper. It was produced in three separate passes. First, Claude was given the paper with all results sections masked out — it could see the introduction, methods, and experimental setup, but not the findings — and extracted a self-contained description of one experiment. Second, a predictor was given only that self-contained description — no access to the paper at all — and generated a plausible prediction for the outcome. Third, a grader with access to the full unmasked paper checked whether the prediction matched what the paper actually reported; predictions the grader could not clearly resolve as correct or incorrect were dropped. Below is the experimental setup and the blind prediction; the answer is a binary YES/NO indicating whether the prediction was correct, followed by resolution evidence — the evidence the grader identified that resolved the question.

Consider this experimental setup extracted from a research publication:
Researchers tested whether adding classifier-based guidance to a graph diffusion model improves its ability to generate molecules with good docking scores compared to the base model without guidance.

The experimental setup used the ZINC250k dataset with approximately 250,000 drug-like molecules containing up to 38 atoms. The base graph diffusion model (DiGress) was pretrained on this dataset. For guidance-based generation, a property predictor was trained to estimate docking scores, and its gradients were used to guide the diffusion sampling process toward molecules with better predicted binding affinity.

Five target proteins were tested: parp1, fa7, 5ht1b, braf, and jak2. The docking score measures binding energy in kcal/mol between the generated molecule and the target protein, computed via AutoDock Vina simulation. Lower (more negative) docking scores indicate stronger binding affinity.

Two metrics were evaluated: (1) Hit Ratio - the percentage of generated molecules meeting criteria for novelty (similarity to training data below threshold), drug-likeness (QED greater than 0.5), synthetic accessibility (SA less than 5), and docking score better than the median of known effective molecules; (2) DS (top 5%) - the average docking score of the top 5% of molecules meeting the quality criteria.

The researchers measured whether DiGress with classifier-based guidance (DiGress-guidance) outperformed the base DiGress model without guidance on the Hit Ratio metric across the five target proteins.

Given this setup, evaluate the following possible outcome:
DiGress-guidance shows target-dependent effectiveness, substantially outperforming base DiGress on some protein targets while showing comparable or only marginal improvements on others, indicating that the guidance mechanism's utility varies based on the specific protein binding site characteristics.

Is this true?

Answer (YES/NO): NO